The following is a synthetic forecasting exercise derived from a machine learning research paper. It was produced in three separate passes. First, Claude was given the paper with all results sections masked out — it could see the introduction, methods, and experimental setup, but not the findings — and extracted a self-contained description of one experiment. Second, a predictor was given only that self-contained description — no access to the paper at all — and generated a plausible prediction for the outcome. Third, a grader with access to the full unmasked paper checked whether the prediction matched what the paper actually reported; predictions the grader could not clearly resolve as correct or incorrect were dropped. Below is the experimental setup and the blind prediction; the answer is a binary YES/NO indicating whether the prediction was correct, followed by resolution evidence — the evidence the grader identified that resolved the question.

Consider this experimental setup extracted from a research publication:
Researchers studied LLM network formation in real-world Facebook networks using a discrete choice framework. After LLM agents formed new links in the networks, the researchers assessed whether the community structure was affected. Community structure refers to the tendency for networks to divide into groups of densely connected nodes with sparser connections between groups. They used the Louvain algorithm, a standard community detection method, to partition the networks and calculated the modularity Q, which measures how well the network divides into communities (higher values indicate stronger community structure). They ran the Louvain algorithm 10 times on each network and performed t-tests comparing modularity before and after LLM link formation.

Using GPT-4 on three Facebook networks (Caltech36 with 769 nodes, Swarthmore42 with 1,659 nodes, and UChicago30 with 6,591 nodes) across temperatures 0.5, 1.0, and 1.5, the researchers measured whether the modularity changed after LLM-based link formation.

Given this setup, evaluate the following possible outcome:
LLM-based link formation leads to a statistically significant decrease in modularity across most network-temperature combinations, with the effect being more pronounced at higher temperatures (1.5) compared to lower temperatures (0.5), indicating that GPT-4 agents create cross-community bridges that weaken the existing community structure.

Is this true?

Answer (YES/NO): NO